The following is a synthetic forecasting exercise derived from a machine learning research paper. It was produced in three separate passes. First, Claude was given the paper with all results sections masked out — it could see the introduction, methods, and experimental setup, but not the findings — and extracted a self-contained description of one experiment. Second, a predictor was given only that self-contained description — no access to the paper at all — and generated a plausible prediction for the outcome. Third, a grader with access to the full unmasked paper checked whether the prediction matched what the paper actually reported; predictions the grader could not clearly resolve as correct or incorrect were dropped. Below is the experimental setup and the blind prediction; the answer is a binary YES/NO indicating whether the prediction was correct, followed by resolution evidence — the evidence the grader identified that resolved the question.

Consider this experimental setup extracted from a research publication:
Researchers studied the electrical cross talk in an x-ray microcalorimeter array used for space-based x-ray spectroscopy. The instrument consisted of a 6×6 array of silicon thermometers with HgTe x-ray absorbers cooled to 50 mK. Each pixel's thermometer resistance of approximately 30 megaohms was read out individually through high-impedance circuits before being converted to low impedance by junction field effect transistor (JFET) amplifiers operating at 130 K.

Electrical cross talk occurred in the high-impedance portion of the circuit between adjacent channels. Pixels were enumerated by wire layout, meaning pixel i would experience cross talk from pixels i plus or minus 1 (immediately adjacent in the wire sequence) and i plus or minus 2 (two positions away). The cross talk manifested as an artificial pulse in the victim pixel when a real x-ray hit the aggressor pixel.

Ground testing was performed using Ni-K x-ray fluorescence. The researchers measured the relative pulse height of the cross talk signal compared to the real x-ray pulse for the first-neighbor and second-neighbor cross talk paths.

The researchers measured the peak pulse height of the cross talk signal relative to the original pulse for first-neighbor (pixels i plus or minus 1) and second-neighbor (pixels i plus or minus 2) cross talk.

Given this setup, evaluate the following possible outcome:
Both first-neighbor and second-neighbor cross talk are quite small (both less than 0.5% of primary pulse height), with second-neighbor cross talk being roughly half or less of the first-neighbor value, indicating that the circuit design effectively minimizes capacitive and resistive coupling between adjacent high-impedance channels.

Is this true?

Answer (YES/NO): NO